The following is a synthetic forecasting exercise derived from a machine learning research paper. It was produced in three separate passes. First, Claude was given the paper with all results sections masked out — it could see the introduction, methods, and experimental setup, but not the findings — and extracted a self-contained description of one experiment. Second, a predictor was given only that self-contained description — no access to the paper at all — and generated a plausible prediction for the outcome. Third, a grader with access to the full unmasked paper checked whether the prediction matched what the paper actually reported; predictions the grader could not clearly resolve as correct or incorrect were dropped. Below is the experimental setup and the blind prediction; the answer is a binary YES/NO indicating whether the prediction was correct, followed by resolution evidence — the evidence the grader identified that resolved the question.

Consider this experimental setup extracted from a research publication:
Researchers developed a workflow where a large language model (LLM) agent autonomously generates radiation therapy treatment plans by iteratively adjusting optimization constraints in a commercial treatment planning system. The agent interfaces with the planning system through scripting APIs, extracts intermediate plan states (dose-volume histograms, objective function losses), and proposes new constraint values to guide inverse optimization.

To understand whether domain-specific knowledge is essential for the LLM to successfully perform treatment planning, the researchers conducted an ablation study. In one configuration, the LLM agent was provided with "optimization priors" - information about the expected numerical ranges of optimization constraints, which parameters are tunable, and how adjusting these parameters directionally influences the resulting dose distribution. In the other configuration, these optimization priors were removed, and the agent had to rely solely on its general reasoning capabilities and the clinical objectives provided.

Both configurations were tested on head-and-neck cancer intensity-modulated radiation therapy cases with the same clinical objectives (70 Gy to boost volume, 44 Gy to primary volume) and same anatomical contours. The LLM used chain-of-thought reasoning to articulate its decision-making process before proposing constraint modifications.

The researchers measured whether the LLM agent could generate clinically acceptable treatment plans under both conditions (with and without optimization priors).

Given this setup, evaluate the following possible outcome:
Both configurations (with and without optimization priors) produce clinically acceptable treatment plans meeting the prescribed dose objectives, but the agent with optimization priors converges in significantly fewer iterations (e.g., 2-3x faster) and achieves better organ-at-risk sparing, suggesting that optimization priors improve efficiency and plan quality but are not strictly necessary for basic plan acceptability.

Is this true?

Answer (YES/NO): NO